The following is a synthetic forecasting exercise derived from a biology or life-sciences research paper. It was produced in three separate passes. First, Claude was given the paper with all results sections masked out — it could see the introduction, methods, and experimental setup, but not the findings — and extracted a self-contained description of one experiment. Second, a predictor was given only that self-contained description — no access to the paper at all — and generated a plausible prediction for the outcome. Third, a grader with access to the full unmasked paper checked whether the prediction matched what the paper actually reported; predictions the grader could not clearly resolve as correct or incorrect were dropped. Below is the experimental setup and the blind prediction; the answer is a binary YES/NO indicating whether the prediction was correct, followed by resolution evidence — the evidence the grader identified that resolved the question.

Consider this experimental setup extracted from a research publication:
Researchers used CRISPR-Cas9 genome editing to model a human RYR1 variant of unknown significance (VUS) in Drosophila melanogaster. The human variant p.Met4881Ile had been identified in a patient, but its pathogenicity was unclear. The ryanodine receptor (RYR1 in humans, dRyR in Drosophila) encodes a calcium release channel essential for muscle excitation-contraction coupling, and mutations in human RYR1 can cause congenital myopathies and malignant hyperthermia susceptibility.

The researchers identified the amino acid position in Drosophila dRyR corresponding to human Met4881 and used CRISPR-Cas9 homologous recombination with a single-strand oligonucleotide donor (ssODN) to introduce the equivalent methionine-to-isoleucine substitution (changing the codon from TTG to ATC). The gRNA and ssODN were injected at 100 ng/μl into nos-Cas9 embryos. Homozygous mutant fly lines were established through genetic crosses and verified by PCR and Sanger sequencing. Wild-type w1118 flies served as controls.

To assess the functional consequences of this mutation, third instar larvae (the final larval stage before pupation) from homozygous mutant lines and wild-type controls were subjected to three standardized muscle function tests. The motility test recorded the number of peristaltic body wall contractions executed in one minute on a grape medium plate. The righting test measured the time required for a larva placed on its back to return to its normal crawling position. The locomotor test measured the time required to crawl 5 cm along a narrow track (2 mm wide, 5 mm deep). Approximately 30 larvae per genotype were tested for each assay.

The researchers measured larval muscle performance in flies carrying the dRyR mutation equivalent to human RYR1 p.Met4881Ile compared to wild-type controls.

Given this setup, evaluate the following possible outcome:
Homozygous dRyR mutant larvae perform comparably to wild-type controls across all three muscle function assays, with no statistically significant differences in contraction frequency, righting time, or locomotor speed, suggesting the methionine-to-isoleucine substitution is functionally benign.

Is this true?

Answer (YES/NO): NO